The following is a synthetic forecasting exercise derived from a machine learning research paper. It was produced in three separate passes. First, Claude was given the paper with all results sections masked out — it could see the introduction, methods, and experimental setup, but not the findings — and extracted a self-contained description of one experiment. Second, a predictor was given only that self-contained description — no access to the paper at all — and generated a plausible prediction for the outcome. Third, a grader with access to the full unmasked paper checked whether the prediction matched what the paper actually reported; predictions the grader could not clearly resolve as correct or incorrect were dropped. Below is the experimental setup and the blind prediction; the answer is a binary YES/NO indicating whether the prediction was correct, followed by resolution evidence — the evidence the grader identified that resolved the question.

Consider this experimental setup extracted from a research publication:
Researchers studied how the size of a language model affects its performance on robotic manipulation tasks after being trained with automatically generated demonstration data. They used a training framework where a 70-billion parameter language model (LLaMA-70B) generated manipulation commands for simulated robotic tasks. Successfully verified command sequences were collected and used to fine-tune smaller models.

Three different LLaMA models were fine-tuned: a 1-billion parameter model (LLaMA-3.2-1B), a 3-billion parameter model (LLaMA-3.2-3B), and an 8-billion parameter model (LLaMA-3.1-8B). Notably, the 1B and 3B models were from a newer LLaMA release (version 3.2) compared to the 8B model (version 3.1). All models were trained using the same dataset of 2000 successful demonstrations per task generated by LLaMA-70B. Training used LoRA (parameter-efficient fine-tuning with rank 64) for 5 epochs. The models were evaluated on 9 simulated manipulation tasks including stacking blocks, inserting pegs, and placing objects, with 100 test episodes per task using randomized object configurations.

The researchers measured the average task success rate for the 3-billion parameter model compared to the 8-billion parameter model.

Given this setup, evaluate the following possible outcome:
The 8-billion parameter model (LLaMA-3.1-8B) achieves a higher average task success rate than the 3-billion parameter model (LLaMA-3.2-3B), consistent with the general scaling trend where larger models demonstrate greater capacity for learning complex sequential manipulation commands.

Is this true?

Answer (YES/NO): NO